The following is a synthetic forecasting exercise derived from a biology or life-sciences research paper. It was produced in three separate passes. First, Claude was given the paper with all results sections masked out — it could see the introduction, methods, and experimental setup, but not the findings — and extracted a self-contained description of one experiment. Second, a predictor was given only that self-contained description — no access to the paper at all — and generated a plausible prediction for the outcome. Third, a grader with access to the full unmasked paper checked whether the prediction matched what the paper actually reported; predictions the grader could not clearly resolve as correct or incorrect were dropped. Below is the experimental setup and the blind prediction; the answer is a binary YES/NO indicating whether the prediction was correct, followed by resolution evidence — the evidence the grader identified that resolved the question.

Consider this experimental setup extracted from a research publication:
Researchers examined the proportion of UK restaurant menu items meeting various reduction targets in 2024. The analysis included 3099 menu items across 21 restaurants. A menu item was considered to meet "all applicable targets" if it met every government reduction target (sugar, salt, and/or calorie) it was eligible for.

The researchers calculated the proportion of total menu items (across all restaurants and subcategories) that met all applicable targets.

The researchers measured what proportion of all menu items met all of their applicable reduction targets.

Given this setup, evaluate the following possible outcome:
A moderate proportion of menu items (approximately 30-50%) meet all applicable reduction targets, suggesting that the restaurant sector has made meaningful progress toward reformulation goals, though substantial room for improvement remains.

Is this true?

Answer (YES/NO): YES